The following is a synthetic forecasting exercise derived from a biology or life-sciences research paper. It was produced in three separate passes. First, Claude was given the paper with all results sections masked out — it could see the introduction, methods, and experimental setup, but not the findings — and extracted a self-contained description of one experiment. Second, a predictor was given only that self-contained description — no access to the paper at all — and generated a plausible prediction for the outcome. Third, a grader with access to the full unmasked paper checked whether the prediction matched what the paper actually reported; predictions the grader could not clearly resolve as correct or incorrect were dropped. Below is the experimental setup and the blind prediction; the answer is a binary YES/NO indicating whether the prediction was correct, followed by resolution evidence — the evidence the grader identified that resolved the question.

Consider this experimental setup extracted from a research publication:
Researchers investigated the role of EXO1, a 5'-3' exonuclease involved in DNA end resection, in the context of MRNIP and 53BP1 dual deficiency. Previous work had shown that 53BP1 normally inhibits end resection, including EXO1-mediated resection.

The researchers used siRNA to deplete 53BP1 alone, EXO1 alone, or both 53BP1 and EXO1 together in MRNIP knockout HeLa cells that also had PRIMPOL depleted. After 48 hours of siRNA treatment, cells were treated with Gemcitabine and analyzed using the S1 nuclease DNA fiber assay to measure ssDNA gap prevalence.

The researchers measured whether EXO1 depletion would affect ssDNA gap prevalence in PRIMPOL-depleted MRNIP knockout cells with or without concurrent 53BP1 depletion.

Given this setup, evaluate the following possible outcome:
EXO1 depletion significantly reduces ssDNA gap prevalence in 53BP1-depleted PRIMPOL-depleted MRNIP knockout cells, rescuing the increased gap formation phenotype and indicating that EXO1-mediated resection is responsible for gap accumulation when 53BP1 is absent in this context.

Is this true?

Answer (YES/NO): NO